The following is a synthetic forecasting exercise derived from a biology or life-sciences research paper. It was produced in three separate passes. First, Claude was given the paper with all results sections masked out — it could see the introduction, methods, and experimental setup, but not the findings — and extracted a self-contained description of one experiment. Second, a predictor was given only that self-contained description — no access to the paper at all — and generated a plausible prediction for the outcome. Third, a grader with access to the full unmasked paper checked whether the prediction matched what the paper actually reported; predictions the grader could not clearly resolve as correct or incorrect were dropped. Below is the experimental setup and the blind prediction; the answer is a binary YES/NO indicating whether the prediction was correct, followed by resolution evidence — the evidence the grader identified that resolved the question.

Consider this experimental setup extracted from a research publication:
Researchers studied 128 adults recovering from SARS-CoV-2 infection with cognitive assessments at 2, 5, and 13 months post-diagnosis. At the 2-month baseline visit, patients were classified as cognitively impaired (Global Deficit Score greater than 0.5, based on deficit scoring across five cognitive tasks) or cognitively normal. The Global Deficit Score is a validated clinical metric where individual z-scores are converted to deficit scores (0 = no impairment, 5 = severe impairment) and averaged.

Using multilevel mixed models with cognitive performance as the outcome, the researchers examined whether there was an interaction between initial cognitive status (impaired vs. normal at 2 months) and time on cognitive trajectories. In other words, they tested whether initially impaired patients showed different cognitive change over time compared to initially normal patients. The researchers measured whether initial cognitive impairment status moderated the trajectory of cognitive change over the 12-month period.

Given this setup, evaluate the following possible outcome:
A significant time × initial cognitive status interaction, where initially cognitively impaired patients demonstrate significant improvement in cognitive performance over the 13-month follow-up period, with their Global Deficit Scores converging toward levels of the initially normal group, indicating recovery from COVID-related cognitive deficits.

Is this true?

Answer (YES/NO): NO